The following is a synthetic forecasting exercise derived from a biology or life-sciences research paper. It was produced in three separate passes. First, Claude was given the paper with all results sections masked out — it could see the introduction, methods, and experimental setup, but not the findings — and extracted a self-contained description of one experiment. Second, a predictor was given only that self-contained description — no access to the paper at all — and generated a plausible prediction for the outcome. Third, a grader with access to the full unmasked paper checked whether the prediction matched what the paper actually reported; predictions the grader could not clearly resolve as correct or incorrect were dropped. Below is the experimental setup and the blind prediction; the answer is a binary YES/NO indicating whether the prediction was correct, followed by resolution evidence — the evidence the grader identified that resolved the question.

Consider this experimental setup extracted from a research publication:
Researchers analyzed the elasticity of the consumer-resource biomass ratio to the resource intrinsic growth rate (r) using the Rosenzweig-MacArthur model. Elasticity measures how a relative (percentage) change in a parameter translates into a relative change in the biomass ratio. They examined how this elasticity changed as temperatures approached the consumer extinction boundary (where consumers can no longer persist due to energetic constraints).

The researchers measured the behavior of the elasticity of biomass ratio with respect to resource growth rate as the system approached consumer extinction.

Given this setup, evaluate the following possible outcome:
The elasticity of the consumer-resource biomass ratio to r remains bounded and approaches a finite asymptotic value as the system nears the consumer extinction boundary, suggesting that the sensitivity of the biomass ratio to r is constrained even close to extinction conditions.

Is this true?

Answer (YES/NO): YES